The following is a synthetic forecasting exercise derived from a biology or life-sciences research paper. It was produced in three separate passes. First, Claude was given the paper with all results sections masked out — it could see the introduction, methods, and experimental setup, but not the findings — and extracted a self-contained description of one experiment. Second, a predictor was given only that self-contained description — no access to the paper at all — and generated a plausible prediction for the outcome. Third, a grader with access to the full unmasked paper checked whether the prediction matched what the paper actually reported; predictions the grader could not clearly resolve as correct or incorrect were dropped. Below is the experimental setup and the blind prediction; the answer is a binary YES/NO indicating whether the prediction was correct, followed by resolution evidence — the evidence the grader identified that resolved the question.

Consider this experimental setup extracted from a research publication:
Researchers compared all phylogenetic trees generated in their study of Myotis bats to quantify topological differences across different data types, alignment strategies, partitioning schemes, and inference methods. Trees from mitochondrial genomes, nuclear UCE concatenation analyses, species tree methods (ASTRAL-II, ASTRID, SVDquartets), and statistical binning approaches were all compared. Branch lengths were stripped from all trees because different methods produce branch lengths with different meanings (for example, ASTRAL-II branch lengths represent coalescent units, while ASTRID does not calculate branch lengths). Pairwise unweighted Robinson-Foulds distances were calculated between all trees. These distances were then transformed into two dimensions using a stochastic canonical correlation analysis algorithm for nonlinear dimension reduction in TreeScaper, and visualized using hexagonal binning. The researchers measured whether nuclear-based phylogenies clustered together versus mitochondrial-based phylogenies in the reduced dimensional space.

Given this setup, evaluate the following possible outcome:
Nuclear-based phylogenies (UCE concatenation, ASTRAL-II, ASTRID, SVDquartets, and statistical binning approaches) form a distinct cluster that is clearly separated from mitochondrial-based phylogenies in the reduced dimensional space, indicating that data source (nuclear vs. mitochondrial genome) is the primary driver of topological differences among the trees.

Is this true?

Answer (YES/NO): YES